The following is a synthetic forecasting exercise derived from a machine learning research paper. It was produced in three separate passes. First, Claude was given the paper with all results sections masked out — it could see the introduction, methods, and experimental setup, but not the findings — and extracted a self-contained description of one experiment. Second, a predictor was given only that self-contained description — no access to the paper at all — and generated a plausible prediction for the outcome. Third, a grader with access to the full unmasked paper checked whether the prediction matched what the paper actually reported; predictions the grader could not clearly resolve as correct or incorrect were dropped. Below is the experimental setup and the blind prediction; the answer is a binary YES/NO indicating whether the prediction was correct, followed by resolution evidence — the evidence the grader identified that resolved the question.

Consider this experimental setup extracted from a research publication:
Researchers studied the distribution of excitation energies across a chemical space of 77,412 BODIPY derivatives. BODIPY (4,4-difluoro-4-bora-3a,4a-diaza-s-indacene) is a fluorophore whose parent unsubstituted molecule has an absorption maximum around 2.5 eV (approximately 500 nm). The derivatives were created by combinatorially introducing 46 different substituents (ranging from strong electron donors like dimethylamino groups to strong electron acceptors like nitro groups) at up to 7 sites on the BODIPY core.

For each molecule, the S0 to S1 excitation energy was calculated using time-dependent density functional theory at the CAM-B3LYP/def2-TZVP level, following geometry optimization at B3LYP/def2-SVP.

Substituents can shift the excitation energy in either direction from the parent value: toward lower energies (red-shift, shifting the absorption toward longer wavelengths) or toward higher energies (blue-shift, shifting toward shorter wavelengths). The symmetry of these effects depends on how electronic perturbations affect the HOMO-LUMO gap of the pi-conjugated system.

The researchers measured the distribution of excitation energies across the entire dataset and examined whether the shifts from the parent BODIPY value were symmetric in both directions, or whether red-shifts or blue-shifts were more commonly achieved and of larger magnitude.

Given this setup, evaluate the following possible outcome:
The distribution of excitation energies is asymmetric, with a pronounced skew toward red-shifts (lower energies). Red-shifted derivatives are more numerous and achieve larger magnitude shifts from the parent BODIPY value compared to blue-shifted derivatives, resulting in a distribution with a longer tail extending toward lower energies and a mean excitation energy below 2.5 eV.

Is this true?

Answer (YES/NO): NO